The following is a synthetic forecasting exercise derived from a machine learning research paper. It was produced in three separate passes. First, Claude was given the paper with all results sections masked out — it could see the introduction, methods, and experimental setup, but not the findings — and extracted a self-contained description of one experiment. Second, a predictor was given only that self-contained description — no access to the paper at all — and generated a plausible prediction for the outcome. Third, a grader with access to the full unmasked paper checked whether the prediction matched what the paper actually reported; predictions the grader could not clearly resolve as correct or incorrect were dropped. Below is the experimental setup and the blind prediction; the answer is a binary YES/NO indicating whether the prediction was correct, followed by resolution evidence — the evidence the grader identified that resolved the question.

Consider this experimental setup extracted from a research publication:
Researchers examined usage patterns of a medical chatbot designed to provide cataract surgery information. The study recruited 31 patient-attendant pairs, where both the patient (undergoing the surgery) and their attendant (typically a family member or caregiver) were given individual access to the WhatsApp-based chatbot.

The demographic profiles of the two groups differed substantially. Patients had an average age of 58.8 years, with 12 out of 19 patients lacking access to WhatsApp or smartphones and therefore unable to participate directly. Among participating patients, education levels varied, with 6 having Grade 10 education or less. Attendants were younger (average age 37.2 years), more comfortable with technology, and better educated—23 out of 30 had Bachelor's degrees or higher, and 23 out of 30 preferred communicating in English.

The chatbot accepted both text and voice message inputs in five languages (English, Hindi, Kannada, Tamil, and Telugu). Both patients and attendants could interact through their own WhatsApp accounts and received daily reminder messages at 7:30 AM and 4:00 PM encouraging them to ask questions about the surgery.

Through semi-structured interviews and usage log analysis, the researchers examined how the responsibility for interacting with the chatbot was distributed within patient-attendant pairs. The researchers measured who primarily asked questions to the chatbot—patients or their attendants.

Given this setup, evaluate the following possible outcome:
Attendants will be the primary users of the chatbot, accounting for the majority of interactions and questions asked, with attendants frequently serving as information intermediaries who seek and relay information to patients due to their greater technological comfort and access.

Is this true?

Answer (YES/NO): YES